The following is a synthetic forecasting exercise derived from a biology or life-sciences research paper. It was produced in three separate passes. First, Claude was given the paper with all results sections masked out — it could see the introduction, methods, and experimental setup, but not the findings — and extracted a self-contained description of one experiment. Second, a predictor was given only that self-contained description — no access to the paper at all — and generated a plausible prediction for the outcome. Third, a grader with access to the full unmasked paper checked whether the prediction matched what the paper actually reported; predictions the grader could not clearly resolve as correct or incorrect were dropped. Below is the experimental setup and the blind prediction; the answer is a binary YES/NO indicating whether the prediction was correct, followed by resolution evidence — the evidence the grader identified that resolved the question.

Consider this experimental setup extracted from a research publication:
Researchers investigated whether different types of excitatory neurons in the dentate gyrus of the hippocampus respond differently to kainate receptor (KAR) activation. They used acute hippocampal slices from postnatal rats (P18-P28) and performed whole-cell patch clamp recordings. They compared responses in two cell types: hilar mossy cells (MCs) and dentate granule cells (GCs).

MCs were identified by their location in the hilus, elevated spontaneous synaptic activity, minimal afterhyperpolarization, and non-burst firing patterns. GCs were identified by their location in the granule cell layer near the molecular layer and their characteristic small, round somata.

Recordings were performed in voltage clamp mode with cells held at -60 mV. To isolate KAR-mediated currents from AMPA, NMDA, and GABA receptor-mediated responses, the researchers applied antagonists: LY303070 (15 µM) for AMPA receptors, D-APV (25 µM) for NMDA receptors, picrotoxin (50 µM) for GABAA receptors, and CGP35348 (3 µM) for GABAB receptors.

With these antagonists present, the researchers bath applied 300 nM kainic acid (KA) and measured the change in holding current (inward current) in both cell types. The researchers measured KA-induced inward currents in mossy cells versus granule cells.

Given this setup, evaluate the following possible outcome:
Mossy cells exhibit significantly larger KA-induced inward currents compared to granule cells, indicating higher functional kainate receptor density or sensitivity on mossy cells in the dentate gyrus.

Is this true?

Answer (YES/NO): YES